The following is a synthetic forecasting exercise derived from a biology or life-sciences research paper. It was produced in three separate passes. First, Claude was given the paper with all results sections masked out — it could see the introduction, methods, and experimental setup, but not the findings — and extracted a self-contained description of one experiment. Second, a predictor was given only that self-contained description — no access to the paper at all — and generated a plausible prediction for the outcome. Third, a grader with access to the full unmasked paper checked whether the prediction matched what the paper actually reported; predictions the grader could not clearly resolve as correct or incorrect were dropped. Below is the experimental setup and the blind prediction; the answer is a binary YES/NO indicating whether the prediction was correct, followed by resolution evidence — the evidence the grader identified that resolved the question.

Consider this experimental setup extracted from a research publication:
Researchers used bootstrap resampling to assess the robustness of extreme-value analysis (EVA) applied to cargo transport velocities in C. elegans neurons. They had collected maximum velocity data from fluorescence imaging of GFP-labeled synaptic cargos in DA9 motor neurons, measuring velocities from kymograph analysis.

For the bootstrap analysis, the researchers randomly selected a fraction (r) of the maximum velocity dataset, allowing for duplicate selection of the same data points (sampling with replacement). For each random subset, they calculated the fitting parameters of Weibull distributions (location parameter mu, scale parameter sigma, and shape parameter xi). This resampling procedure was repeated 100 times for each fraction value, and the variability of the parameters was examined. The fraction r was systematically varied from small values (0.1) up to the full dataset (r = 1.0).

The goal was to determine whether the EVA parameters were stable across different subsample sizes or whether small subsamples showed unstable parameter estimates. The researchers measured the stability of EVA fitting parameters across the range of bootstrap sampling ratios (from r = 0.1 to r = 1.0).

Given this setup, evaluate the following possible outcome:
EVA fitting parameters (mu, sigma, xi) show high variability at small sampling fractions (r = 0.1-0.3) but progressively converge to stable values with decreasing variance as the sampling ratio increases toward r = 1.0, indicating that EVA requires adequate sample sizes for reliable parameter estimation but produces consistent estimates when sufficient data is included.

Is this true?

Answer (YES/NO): YES